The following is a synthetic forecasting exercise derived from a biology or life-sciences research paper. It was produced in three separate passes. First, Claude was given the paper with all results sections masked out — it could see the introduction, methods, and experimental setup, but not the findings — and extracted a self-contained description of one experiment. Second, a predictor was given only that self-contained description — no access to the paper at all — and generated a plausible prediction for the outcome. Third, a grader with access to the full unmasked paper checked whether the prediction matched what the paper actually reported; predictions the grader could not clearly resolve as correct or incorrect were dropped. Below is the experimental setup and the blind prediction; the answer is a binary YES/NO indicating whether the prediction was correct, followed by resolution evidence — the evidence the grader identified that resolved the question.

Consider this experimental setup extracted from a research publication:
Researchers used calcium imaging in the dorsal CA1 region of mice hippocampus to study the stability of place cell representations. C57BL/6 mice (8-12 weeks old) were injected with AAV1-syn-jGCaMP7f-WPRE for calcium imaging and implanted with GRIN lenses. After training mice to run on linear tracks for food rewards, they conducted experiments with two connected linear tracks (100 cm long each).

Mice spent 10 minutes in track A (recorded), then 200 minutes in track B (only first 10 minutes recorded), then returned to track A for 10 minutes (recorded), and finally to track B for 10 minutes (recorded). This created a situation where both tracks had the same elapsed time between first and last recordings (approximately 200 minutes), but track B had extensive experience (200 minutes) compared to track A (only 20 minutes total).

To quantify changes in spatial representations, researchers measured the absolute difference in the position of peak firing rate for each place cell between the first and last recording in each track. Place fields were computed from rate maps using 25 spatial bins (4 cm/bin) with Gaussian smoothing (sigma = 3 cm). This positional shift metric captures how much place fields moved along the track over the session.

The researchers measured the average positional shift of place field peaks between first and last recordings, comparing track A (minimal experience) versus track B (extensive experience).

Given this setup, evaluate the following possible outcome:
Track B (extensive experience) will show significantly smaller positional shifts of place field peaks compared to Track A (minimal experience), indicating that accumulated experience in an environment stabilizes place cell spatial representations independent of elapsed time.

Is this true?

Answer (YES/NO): NO